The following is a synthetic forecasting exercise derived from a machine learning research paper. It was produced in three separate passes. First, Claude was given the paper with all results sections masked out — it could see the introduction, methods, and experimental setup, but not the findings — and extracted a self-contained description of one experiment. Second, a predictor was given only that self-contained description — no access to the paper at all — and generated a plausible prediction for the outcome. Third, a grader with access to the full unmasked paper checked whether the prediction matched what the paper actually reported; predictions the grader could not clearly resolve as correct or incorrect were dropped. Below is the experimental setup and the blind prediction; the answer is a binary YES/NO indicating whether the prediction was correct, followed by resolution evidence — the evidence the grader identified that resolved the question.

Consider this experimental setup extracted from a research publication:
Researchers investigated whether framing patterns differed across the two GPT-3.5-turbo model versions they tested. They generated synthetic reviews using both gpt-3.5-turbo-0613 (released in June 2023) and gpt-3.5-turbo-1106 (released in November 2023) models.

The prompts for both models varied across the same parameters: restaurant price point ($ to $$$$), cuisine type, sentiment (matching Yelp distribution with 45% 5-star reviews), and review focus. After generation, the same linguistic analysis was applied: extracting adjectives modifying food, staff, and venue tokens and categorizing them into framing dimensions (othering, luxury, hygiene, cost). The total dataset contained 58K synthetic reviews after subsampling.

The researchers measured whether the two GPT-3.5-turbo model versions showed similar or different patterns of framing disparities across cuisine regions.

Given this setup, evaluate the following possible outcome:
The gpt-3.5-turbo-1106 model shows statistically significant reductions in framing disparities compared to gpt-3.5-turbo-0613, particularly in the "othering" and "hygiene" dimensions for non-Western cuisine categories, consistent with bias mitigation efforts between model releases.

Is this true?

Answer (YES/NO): NO